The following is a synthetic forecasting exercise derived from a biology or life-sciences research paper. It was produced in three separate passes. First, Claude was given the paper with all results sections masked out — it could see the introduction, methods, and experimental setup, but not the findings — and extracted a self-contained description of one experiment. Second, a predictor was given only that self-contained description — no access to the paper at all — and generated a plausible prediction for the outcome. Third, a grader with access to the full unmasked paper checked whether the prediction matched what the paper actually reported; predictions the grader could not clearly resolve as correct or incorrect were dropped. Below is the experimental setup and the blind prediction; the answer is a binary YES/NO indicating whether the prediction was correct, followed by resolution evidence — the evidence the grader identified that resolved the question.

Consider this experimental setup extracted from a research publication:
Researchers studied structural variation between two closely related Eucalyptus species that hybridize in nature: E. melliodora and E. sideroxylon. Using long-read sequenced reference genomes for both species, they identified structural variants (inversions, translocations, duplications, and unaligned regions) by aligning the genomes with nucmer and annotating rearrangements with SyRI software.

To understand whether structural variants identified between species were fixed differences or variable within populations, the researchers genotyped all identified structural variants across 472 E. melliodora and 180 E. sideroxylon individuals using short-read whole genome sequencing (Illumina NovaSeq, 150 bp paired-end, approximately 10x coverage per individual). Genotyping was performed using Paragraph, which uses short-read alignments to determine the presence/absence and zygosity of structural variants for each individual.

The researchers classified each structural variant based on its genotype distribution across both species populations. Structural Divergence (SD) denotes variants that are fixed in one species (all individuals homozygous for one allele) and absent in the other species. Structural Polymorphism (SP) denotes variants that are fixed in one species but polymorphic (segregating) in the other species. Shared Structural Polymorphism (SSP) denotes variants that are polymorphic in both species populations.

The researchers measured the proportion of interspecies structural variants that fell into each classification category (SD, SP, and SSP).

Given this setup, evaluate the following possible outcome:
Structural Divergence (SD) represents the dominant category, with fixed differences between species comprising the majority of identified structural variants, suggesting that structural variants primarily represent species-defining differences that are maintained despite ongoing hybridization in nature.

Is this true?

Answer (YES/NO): NO